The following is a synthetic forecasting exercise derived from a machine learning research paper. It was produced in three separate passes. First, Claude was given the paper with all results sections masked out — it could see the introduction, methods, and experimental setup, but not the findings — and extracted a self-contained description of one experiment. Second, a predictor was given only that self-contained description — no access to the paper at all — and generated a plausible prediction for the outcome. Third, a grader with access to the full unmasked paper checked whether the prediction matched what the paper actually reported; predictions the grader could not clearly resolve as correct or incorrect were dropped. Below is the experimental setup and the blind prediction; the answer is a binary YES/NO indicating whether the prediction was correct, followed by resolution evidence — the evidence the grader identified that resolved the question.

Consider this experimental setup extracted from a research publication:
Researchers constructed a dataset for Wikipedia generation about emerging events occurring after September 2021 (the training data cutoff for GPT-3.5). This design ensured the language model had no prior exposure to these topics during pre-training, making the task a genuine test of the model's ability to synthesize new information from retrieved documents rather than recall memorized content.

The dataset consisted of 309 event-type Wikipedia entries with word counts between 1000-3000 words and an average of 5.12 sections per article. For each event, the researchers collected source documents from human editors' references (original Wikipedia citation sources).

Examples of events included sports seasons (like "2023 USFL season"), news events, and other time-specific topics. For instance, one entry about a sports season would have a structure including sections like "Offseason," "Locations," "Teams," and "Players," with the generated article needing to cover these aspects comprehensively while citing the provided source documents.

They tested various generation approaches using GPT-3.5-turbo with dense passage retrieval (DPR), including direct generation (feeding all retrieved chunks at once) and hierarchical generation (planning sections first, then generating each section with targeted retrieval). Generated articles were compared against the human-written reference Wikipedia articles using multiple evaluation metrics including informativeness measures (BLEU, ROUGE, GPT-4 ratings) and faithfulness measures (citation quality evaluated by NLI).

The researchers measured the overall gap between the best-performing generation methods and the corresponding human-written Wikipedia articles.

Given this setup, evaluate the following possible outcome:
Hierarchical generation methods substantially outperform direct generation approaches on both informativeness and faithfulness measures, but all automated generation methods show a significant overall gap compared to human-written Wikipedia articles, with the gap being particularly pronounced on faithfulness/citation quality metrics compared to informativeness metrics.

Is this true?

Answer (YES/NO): NO